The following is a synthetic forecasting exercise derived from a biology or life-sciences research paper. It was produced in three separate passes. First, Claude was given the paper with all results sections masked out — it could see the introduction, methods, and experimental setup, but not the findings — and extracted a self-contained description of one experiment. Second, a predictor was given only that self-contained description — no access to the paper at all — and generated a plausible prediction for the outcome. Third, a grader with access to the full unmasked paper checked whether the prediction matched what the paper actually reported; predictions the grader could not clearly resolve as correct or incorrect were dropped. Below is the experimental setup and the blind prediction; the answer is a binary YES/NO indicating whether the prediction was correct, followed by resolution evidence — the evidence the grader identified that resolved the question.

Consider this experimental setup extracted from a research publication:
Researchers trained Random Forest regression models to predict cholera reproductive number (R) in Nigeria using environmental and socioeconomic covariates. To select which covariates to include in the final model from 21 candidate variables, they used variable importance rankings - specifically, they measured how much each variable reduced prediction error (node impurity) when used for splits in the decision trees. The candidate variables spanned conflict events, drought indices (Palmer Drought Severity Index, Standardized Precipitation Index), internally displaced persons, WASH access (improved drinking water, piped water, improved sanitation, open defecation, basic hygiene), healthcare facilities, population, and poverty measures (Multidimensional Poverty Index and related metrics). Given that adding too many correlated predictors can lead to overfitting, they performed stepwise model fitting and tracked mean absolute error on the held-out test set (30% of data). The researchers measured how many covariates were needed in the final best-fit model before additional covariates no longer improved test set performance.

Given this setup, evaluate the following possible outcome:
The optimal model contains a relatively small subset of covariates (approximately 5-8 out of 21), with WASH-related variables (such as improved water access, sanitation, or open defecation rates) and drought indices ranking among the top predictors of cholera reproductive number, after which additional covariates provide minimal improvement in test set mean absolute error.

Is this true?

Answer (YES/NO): NO